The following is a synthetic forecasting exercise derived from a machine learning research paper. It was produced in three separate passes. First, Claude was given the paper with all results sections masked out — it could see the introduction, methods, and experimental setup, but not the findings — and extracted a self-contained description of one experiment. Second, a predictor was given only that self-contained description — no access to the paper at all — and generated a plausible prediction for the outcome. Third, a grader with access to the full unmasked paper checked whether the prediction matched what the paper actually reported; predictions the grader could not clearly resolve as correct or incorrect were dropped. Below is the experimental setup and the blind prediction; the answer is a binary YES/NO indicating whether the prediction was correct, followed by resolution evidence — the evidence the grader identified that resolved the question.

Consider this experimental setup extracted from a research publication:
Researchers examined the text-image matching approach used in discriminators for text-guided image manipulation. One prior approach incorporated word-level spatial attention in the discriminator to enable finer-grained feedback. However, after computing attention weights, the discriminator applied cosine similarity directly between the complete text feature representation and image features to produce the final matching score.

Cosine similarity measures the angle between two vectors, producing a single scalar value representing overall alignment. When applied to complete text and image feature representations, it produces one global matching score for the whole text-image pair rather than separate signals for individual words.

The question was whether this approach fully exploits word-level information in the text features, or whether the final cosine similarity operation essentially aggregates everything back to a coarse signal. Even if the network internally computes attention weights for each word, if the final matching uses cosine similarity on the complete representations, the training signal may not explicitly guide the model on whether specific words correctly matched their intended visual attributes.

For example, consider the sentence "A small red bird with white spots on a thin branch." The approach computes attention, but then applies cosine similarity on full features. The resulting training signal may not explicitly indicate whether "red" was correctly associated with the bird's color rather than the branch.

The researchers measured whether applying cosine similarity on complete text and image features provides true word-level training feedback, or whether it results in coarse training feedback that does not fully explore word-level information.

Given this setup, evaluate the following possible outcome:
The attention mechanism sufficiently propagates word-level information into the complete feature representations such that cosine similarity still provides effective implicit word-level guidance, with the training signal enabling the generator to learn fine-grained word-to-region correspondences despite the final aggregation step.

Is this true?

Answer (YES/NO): NO